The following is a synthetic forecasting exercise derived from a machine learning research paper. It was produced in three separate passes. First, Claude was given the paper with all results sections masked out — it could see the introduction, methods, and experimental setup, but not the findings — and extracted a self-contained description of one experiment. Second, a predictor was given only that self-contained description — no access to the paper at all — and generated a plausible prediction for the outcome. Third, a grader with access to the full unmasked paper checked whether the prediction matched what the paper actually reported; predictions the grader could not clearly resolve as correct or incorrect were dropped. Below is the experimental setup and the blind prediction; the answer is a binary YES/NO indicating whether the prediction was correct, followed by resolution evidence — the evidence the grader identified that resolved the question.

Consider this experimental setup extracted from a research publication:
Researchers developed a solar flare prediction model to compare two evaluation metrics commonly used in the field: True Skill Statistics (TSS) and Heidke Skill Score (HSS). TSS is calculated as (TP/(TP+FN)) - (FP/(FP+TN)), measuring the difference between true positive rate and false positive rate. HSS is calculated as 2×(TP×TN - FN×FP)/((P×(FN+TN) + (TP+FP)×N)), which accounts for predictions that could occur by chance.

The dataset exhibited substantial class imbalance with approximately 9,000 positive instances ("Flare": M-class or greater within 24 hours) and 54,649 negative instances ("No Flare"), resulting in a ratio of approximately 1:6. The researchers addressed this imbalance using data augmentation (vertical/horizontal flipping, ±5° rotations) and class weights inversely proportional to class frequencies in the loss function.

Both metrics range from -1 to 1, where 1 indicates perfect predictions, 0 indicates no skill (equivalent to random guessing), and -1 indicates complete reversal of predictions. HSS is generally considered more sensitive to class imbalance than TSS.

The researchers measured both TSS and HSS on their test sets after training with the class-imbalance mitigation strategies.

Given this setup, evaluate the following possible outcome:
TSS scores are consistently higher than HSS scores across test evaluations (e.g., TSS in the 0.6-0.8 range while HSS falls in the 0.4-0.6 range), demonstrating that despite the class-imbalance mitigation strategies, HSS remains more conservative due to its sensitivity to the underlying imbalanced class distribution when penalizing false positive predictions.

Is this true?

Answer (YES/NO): NO